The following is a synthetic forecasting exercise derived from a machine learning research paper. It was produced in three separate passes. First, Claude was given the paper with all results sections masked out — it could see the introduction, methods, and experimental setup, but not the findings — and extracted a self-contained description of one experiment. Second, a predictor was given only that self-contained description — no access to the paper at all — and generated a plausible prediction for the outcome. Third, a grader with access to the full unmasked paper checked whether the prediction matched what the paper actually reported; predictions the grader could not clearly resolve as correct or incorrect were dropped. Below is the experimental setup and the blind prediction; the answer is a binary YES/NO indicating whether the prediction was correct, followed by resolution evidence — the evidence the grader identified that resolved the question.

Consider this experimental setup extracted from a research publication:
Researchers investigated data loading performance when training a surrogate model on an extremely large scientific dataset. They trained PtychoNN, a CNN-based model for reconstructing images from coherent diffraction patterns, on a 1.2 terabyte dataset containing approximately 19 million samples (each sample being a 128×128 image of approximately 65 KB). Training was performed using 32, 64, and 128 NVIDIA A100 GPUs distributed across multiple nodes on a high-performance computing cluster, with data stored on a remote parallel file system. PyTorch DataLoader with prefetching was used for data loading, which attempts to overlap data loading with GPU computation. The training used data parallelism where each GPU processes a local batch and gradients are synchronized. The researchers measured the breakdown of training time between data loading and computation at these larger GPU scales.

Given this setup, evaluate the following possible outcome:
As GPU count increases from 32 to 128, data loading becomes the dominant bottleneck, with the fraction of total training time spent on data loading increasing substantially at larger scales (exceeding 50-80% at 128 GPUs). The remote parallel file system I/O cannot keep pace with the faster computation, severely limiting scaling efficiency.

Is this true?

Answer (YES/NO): NO